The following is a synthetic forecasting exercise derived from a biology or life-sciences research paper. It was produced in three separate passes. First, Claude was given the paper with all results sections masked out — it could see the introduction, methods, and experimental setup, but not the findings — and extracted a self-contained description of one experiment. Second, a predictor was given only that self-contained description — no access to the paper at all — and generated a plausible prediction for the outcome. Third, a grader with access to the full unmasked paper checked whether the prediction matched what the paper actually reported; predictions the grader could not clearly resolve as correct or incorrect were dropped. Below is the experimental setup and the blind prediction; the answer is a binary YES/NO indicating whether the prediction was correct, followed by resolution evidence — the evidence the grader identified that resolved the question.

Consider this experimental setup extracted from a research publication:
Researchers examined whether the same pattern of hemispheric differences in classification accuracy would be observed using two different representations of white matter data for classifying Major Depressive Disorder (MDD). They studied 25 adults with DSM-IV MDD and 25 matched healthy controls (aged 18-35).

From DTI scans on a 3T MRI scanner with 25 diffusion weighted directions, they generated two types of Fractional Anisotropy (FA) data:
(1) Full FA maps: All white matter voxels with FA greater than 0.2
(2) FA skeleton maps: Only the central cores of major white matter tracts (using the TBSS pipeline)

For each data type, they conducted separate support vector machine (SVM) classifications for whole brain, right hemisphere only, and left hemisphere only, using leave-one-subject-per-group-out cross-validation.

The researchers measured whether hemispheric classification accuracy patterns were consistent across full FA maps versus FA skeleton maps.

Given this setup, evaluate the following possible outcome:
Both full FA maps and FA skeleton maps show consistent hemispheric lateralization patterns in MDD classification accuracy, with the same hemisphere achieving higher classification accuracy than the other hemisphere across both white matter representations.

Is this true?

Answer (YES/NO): NO